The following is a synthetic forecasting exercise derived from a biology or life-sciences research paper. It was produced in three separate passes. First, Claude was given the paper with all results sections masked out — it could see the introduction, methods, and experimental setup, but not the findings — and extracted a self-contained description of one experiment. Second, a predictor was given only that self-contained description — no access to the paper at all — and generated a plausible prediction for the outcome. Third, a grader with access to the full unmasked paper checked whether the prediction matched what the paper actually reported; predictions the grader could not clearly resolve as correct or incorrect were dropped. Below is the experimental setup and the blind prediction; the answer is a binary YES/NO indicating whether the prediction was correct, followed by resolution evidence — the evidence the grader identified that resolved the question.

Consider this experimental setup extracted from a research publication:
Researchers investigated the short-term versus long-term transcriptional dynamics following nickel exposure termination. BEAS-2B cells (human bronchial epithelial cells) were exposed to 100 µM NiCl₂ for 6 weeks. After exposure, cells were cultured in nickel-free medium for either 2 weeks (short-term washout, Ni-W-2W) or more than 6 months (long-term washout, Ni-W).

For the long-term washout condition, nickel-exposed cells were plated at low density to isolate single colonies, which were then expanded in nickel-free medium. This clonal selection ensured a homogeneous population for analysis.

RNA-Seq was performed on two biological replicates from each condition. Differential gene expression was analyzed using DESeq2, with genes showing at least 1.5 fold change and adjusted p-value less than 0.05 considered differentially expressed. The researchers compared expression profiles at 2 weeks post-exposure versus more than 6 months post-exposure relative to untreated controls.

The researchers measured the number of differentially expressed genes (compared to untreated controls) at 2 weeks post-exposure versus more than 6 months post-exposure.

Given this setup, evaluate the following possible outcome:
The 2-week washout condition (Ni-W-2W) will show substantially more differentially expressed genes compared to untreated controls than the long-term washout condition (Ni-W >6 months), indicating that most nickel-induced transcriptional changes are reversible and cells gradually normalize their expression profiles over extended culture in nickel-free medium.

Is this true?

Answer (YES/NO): NO